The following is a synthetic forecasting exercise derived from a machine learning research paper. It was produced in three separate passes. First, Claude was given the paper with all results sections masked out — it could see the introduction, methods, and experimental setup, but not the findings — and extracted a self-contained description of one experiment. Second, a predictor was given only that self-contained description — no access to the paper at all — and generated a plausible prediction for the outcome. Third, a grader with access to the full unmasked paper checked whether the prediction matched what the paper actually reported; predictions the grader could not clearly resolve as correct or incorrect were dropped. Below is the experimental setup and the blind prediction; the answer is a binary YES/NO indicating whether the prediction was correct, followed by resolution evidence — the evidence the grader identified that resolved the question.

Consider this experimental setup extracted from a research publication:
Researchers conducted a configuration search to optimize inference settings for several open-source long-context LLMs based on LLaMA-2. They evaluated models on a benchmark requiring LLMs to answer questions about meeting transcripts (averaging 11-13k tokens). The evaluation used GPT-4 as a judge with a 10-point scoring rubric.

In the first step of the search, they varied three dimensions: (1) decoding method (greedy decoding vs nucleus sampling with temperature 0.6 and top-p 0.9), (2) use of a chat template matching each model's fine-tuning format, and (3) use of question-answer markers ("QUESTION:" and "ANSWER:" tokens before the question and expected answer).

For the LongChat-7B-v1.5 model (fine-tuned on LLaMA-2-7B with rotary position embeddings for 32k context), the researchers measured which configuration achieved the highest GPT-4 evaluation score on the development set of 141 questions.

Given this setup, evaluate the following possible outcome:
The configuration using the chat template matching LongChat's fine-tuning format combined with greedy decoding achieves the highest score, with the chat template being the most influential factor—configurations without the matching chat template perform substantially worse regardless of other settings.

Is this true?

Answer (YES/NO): NO